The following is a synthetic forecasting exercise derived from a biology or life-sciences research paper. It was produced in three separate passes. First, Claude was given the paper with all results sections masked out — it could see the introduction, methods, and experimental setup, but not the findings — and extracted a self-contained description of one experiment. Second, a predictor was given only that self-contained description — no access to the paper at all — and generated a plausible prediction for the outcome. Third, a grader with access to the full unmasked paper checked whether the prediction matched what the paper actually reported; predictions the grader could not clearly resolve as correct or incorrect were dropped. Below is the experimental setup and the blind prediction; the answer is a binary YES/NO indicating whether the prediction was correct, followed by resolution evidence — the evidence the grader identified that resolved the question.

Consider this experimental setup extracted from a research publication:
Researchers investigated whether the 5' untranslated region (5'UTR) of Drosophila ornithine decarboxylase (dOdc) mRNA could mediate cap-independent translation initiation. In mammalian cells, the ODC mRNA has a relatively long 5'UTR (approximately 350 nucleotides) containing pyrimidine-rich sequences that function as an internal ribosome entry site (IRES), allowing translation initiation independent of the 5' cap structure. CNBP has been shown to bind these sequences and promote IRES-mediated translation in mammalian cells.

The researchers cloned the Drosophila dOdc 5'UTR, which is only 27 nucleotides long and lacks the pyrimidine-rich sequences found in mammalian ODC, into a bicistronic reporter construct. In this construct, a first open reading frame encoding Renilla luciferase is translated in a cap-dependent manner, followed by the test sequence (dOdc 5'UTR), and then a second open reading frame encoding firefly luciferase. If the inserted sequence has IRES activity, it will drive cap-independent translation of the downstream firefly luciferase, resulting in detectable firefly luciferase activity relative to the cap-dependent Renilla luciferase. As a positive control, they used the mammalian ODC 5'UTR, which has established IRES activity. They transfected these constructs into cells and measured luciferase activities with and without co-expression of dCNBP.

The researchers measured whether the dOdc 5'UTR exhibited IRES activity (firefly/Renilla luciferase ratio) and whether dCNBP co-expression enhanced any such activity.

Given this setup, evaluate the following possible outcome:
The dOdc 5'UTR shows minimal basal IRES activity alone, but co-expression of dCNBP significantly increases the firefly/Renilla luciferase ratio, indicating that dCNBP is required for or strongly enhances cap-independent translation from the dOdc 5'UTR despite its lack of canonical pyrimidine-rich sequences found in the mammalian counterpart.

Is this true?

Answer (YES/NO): NO